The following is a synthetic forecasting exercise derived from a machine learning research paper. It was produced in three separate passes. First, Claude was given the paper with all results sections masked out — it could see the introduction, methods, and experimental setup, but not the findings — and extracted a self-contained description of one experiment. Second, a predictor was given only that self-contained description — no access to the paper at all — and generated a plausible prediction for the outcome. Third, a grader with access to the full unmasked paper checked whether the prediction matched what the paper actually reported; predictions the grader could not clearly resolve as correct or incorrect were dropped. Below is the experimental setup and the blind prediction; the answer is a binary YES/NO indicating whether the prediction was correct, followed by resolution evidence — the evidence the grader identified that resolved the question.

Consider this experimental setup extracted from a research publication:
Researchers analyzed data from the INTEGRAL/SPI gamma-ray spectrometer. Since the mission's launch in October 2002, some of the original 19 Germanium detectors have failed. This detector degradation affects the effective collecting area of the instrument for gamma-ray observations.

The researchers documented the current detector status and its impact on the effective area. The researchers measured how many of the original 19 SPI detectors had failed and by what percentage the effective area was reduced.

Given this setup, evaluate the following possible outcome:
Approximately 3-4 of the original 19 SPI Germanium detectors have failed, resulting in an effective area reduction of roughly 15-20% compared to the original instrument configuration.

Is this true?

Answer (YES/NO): YES